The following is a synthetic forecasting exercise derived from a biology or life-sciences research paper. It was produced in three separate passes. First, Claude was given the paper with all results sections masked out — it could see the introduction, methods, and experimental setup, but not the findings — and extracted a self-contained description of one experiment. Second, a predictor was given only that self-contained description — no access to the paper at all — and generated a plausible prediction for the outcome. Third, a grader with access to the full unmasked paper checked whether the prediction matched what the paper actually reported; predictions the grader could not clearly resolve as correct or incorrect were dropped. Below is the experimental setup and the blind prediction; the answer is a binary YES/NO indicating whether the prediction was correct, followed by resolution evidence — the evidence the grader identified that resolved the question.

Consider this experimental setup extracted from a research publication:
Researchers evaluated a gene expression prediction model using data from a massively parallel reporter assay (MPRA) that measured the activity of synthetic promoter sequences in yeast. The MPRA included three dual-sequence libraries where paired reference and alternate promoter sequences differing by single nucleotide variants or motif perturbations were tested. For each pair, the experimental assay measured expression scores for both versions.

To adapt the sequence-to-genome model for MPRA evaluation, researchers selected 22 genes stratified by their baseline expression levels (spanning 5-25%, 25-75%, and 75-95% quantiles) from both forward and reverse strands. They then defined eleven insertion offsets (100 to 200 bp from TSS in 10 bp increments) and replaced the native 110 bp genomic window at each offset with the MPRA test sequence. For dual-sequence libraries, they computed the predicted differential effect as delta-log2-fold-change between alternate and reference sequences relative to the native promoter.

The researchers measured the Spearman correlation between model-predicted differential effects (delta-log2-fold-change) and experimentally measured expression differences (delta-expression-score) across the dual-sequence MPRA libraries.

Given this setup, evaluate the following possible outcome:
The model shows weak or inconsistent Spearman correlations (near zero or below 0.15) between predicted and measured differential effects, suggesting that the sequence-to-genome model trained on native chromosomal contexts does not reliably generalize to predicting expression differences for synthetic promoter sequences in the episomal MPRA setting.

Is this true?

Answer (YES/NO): NO